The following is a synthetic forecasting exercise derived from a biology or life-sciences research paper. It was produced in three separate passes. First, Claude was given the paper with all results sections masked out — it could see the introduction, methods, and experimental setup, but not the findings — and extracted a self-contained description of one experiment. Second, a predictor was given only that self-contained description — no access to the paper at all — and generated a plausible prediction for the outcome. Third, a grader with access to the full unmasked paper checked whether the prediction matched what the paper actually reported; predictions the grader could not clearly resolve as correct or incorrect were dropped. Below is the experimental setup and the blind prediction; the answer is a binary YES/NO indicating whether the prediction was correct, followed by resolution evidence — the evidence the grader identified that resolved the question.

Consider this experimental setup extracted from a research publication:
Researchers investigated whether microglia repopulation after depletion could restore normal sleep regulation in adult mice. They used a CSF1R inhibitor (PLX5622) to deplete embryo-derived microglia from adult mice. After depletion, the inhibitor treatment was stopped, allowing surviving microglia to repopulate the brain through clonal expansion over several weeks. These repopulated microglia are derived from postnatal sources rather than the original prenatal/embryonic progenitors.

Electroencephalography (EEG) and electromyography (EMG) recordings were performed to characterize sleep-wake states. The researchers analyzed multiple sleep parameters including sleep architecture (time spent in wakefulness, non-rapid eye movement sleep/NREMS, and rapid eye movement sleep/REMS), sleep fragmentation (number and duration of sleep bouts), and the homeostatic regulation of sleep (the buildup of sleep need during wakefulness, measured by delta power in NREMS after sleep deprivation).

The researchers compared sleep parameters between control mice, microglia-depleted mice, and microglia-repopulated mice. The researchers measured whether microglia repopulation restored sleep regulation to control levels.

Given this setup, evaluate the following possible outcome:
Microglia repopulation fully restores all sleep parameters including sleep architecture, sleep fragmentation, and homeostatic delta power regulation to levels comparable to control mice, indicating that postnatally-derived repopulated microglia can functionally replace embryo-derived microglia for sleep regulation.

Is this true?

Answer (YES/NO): NO